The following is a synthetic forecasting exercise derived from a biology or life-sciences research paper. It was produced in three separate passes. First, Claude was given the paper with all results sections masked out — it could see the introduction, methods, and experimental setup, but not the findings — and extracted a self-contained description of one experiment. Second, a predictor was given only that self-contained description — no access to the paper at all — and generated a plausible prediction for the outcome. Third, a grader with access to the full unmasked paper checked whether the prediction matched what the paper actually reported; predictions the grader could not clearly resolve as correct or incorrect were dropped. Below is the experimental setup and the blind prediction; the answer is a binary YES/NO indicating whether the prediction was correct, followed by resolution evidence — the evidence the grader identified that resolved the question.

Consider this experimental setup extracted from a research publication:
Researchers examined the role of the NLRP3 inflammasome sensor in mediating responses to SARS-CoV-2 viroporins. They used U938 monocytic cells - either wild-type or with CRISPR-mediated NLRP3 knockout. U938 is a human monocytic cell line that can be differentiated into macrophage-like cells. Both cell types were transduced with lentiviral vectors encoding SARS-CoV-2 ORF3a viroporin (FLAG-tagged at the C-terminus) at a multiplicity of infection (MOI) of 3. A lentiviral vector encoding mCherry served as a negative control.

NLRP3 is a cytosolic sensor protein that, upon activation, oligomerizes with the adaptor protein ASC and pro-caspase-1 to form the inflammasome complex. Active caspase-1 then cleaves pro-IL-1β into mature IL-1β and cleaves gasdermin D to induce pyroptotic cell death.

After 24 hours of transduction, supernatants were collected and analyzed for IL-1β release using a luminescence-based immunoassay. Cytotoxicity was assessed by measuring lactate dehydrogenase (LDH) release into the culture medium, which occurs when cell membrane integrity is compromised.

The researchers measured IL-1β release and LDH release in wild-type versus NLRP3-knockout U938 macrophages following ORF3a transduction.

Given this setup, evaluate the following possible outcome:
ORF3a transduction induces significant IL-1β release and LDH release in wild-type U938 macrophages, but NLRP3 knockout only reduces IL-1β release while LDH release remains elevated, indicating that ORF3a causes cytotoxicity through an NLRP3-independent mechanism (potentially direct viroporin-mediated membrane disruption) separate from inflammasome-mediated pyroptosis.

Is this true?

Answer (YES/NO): NO